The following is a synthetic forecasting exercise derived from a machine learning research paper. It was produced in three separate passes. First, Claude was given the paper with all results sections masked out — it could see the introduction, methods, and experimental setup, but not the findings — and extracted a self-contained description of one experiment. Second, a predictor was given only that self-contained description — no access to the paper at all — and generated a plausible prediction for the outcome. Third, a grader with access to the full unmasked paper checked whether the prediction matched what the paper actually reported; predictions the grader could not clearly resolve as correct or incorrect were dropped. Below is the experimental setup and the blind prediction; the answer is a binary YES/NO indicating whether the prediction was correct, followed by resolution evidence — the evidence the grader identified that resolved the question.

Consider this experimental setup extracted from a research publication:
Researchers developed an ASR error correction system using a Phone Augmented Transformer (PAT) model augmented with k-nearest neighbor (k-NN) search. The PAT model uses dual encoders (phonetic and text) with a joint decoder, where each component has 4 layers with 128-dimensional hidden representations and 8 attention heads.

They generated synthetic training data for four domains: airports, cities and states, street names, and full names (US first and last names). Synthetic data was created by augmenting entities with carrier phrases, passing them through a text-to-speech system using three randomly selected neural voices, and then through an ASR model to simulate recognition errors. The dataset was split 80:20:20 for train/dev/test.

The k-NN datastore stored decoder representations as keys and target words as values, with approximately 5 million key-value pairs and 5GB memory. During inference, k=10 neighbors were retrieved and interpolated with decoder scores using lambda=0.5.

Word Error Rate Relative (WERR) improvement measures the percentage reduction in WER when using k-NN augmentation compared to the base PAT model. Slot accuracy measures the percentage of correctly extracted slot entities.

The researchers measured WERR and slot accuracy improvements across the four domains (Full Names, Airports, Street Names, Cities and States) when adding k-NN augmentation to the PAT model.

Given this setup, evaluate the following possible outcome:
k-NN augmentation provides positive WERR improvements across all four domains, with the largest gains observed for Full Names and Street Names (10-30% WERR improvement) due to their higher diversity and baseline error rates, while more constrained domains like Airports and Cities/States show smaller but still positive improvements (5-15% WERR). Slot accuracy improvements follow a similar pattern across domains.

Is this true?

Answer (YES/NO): NO